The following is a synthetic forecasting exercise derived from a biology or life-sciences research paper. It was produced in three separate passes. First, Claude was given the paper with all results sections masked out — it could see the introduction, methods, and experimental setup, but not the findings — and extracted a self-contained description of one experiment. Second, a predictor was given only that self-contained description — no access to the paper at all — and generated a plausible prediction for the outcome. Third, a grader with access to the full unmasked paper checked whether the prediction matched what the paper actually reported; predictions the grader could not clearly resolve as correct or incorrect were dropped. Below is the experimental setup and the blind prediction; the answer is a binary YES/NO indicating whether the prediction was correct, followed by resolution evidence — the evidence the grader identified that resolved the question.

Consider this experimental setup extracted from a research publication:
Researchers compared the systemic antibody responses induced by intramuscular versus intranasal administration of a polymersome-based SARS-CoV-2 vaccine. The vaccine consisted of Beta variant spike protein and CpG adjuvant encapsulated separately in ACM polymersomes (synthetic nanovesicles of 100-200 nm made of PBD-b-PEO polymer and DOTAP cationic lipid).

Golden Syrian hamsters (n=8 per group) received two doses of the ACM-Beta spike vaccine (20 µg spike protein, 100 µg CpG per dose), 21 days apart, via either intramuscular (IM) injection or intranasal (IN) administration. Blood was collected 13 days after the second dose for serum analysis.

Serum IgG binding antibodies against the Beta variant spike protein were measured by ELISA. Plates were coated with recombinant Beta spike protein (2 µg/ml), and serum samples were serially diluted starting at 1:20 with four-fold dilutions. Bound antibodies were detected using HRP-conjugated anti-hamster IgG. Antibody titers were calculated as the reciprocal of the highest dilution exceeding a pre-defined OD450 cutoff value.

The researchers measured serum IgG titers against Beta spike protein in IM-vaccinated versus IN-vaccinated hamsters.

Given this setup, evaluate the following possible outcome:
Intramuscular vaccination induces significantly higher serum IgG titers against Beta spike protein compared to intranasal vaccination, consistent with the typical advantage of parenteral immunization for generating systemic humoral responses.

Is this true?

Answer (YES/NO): NO